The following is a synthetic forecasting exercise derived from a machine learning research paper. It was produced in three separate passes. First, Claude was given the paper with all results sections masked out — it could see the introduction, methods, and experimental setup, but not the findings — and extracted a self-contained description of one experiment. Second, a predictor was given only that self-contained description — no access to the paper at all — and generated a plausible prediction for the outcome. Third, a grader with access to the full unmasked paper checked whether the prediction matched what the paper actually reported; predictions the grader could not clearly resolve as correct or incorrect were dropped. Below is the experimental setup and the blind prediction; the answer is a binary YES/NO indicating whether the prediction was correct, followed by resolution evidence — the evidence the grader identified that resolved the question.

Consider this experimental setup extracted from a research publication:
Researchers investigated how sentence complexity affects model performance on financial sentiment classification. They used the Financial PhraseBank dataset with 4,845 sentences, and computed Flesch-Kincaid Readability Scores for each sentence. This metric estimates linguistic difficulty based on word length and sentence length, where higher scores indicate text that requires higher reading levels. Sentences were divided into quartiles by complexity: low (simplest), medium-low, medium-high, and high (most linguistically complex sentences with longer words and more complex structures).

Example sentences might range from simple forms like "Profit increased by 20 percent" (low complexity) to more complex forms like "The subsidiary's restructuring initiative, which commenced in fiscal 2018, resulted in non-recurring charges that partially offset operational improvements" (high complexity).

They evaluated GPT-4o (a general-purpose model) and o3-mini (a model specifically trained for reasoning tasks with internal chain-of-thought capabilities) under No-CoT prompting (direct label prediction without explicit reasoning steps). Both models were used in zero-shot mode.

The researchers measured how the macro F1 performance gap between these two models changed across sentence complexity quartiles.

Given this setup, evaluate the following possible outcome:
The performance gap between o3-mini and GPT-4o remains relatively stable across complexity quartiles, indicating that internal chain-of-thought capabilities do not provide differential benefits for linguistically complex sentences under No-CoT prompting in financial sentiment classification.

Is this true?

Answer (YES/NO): NO